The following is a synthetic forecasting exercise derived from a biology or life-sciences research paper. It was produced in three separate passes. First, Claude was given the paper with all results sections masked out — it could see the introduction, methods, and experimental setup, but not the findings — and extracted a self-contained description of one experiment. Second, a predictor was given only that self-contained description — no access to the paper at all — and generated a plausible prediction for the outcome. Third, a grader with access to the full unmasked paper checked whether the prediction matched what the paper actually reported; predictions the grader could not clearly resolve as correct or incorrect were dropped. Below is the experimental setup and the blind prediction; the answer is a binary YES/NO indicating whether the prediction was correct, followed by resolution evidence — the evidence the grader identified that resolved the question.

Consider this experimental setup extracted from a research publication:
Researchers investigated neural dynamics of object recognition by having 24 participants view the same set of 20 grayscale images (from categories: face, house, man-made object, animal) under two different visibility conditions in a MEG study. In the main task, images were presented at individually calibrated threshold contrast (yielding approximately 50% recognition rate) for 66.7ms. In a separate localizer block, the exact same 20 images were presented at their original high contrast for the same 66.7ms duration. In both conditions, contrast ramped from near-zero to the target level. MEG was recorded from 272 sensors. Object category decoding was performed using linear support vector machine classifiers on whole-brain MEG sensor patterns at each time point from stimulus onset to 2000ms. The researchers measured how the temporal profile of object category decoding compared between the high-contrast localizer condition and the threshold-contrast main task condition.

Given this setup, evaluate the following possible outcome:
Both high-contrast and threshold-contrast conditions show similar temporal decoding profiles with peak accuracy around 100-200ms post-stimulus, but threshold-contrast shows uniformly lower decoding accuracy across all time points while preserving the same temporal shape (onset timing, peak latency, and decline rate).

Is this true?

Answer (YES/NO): NO